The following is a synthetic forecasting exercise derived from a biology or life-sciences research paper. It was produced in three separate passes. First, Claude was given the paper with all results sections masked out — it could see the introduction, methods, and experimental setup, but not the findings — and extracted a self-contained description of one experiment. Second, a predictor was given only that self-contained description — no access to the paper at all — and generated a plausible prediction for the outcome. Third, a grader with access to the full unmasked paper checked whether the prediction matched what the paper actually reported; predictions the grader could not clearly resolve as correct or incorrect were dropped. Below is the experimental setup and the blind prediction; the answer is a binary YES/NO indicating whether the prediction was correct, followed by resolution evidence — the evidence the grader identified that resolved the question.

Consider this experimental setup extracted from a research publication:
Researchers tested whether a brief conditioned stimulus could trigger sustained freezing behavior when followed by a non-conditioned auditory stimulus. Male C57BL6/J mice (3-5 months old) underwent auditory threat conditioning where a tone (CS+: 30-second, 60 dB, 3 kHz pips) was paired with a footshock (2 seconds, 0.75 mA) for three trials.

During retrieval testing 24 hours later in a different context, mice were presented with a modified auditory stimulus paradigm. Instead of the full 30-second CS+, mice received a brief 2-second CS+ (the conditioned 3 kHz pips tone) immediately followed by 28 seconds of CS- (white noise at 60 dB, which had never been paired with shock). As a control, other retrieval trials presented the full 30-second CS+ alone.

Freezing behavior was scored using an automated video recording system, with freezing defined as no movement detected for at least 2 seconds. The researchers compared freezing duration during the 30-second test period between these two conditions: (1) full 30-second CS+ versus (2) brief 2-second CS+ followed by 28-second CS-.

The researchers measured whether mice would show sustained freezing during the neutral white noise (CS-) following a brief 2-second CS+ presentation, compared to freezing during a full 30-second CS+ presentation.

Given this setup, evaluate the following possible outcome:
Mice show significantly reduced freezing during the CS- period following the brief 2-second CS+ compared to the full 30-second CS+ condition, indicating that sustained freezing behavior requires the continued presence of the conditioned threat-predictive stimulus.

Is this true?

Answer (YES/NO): NO